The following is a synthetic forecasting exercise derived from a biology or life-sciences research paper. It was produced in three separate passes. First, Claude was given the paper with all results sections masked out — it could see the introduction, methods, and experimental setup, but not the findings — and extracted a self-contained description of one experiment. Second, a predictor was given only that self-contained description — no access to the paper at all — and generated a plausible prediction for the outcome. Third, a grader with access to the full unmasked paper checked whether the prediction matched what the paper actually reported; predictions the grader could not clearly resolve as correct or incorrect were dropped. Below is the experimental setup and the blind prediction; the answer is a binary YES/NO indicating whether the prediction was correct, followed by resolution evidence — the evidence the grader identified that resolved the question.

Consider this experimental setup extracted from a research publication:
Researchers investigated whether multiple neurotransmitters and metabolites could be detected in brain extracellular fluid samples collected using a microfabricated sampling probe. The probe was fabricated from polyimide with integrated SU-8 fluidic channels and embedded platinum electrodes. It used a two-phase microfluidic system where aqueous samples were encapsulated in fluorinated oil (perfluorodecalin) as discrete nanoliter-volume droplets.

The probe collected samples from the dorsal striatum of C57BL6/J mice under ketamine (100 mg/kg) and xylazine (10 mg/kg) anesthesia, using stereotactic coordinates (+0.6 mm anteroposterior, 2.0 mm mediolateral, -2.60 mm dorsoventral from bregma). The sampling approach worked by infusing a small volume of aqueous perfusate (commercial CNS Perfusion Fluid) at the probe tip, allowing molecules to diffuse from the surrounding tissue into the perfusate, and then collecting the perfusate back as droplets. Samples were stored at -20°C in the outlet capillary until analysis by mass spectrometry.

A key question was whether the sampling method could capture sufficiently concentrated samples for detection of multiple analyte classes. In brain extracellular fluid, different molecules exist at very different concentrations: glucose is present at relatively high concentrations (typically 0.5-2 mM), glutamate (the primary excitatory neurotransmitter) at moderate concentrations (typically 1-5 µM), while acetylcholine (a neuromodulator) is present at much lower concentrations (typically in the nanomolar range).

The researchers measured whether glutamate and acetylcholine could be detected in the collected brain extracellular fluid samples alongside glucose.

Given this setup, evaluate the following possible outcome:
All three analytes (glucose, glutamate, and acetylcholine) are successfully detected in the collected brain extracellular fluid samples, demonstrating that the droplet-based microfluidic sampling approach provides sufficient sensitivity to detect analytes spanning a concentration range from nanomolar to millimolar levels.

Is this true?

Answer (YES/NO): YES